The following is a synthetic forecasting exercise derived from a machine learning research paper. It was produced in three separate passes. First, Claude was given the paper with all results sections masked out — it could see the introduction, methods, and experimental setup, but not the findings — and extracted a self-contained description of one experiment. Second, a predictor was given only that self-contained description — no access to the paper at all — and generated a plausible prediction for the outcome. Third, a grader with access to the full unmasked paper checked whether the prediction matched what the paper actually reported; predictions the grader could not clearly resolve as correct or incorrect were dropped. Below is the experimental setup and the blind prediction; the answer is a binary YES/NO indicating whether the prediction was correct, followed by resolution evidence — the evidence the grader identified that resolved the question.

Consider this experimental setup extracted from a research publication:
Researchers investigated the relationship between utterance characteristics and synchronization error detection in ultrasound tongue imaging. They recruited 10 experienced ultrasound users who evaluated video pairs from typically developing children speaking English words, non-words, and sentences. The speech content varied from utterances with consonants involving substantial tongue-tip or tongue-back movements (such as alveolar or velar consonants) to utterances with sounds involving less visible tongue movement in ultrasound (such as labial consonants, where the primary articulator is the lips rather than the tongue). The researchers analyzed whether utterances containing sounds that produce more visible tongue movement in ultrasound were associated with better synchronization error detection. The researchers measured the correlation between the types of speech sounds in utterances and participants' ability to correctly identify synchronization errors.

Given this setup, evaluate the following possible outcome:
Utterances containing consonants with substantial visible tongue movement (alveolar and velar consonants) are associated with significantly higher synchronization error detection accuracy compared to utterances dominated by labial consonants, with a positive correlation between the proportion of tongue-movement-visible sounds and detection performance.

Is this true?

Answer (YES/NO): YES